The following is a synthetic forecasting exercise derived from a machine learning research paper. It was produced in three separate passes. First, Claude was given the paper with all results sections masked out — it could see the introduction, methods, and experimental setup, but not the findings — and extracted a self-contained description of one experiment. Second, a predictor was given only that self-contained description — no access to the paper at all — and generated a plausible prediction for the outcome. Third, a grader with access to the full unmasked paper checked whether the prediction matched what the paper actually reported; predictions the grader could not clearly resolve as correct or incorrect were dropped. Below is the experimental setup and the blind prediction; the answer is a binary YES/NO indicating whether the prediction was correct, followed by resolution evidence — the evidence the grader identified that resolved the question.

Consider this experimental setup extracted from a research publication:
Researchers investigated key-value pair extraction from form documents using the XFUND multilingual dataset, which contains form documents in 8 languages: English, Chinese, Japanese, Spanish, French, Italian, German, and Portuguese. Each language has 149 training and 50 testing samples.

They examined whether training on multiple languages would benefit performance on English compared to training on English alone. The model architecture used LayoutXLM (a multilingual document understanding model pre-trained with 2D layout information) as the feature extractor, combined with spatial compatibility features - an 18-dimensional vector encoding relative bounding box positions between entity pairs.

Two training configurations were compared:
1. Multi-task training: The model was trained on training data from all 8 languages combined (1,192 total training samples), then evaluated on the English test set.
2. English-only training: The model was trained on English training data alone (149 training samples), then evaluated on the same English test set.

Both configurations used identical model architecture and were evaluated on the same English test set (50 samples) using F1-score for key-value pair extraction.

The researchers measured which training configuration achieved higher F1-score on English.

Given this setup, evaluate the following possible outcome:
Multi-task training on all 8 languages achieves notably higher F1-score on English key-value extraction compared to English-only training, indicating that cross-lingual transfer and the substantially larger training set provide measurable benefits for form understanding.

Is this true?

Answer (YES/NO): YES